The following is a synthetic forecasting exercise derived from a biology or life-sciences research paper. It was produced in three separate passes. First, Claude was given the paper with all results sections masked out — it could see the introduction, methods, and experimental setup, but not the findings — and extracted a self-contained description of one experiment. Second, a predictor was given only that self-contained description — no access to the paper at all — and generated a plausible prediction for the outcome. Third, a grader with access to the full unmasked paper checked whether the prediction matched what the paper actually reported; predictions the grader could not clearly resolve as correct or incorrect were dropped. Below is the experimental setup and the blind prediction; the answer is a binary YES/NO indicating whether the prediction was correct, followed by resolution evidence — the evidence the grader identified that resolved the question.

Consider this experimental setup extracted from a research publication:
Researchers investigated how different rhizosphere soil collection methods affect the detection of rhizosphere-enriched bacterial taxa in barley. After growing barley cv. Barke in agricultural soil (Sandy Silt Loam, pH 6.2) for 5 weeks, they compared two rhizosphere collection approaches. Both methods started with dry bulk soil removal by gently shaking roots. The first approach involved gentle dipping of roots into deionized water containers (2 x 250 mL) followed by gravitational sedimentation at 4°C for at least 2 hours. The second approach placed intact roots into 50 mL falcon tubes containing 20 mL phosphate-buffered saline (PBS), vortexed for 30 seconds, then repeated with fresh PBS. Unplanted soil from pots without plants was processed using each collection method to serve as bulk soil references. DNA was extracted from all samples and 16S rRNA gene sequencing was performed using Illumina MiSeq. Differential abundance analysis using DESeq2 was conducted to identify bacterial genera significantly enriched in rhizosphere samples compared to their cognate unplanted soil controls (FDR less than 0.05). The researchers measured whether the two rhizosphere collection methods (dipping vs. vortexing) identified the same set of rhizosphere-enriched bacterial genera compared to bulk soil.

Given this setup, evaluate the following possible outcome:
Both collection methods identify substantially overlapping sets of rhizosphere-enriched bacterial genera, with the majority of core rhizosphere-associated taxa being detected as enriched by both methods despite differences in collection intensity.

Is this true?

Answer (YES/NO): YES